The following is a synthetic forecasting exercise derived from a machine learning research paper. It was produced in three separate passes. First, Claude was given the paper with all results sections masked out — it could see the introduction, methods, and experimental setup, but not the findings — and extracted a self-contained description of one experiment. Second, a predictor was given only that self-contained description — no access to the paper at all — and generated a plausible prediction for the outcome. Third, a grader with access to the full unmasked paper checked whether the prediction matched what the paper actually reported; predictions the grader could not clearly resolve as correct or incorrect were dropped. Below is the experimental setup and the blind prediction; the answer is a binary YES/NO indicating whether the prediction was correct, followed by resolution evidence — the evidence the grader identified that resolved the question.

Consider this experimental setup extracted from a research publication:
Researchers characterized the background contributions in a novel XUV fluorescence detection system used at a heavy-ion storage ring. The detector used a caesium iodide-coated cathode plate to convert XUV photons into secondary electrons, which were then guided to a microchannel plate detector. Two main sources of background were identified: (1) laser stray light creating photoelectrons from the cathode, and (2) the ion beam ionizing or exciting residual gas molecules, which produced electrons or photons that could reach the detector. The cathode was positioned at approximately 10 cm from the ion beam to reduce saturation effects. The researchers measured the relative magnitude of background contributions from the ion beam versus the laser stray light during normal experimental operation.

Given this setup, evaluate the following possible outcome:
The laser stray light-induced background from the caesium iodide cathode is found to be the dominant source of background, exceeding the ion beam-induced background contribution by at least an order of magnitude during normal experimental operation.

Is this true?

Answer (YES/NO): NO